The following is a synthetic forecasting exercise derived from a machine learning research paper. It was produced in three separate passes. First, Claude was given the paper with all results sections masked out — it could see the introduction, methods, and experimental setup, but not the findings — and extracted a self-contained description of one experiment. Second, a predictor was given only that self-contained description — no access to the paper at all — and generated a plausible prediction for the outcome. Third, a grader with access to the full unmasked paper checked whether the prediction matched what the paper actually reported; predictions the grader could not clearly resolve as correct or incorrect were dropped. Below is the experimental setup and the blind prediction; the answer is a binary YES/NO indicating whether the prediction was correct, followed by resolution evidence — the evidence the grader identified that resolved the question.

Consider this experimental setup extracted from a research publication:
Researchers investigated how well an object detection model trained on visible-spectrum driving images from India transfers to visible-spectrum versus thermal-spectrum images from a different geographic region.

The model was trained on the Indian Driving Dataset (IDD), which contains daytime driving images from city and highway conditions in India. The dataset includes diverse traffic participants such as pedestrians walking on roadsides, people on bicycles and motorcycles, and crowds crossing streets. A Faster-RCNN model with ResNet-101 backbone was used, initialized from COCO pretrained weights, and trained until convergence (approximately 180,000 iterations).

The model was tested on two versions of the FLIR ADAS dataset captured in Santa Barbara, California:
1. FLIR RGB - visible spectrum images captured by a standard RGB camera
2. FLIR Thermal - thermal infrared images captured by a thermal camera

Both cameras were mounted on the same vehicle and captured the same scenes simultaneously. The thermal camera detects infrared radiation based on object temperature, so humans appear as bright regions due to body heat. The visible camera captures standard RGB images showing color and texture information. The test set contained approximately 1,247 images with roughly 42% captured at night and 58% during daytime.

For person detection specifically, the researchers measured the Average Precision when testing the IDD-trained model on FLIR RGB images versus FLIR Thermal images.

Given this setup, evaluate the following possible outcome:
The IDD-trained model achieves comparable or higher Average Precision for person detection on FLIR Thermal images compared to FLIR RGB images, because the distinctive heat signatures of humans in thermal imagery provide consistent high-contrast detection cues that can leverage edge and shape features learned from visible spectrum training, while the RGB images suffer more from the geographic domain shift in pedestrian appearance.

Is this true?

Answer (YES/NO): NO